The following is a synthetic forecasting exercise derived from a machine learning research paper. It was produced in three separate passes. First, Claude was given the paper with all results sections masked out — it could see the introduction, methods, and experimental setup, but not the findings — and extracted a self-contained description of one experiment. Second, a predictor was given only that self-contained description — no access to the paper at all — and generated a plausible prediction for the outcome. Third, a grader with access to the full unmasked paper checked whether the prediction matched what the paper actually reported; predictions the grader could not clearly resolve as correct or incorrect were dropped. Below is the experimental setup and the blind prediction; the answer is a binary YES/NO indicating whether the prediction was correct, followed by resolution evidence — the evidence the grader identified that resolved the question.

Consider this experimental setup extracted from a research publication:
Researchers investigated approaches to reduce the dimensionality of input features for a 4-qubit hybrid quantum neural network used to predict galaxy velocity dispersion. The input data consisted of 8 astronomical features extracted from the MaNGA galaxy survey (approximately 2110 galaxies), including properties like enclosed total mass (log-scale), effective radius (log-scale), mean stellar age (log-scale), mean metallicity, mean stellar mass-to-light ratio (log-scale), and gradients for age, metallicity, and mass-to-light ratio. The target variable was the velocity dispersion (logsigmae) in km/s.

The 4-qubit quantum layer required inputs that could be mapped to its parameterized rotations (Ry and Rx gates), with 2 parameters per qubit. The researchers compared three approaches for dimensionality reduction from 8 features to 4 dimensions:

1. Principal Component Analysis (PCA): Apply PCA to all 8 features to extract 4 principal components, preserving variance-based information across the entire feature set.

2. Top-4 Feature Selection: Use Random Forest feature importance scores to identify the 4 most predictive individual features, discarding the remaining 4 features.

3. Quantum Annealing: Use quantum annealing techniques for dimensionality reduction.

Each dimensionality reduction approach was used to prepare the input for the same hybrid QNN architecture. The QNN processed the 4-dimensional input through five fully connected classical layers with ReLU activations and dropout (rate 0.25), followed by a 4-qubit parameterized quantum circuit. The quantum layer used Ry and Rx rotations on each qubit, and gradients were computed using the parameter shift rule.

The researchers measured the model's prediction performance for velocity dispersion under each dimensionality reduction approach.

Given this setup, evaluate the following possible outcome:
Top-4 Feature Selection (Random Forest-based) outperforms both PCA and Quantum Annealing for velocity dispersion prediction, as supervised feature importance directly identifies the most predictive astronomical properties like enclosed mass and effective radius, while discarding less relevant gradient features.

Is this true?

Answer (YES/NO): NO